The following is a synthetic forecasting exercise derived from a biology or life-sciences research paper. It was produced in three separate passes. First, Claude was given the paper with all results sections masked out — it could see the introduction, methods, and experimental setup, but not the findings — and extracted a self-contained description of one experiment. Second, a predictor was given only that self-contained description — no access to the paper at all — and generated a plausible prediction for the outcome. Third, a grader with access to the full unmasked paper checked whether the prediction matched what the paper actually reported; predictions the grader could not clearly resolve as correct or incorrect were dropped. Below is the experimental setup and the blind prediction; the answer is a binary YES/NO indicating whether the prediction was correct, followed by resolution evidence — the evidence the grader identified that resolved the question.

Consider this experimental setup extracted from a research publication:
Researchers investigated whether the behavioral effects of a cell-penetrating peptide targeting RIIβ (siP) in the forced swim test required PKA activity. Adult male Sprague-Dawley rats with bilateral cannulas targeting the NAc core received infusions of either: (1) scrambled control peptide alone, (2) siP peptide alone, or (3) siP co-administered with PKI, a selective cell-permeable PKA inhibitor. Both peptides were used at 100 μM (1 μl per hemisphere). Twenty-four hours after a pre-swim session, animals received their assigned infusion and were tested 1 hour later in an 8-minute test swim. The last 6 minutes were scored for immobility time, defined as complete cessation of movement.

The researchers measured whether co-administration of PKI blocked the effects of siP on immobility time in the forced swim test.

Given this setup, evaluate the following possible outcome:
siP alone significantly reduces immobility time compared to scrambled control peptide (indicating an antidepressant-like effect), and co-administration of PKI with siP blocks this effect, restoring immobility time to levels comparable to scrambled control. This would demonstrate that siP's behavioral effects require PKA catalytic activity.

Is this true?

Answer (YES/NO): YES